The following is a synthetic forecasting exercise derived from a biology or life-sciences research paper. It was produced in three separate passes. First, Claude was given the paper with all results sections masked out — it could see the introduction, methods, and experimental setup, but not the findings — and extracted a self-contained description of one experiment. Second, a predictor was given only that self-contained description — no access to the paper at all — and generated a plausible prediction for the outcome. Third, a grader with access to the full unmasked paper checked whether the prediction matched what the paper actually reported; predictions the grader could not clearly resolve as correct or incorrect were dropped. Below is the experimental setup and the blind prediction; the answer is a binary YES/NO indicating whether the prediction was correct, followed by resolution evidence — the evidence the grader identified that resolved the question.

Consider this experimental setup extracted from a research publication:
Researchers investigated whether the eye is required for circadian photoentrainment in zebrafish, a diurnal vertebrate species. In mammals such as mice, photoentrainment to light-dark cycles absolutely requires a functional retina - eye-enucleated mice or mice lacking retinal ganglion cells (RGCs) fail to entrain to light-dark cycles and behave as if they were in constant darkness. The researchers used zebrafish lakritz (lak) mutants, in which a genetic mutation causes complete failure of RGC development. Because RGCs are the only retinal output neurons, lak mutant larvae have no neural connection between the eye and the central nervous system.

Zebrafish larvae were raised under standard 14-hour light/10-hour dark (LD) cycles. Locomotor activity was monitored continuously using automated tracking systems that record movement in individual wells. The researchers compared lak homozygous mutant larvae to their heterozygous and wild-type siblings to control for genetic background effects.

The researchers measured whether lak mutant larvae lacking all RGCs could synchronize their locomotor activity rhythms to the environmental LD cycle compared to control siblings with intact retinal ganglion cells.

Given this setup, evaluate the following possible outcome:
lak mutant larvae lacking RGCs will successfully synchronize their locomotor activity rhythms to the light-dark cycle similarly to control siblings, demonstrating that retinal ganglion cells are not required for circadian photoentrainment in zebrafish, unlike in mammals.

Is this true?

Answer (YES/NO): YES